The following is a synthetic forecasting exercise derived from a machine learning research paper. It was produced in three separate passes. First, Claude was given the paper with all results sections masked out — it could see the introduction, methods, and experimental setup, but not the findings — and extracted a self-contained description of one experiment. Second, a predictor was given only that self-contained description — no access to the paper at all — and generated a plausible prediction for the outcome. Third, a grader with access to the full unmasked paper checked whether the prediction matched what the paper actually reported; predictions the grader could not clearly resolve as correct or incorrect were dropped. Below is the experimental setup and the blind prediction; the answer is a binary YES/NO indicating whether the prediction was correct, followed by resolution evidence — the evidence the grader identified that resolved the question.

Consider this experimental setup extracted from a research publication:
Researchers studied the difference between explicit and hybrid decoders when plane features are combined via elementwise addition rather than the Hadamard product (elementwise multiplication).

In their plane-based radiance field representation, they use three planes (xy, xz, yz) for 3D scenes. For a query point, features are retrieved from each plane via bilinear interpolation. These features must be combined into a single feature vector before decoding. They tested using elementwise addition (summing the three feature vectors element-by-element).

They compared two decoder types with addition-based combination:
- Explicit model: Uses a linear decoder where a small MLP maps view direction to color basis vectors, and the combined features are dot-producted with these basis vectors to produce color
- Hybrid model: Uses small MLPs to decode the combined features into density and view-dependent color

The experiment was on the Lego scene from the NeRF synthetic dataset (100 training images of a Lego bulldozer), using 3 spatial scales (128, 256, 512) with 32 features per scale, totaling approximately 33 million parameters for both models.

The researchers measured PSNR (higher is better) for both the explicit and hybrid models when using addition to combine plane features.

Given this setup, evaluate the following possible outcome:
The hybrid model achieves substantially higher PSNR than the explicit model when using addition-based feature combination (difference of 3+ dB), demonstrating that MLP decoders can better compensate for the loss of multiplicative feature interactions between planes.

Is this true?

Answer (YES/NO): YES